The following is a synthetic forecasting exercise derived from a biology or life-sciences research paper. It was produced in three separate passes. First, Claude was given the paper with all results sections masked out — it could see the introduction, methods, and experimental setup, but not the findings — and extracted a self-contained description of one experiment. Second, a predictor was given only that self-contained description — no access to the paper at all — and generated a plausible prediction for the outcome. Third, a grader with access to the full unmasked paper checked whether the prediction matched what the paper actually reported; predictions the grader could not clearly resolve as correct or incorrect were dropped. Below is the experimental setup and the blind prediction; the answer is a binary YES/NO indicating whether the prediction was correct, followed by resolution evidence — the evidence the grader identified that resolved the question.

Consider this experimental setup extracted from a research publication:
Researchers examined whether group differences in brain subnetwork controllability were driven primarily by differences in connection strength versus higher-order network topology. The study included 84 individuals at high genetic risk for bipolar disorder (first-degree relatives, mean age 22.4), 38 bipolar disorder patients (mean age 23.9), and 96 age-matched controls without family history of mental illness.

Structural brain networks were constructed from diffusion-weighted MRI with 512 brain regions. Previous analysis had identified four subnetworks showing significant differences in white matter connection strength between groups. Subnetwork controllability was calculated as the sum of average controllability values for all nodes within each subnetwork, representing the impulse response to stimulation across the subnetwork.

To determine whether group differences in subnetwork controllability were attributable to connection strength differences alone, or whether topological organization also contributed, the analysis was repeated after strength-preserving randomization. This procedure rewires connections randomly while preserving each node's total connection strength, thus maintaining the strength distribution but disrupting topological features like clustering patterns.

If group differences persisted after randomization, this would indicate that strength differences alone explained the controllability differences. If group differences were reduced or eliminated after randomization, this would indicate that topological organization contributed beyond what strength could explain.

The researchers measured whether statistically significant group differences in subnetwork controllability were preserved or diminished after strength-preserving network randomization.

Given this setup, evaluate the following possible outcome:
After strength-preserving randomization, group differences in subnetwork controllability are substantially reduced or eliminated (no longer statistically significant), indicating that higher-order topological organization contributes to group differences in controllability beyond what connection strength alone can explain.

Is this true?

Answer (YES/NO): YES